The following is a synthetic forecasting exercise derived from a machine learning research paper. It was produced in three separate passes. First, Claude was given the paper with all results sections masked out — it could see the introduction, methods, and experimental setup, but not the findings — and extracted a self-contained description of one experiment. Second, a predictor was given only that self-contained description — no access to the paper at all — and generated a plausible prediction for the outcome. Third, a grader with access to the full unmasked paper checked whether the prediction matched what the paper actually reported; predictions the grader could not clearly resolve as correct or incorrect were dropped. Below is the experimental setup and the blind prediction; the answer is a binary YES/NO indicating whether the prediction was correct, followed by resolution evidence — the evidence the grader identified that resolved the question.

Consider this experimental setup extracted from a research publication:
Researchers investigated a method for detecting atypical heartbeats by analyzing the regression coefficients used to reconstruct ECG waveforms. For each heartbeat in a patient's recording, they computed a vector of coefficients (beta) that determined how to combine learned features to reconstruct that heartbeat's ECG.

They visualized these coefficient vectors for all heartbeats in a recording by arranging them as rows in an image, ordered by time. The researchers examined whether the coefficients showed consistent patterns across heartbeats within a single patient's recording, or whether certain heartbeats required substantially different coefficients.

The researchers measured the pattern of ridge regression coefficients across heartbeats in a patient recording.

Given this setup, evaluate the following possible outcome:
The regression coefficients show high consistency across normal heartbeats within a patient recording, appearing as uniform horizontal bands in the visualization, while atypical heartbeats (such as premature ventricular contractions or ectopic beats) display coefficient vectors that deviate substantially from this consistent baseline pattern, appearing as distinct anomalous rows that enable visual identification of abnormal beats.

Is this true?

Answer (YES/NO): YES